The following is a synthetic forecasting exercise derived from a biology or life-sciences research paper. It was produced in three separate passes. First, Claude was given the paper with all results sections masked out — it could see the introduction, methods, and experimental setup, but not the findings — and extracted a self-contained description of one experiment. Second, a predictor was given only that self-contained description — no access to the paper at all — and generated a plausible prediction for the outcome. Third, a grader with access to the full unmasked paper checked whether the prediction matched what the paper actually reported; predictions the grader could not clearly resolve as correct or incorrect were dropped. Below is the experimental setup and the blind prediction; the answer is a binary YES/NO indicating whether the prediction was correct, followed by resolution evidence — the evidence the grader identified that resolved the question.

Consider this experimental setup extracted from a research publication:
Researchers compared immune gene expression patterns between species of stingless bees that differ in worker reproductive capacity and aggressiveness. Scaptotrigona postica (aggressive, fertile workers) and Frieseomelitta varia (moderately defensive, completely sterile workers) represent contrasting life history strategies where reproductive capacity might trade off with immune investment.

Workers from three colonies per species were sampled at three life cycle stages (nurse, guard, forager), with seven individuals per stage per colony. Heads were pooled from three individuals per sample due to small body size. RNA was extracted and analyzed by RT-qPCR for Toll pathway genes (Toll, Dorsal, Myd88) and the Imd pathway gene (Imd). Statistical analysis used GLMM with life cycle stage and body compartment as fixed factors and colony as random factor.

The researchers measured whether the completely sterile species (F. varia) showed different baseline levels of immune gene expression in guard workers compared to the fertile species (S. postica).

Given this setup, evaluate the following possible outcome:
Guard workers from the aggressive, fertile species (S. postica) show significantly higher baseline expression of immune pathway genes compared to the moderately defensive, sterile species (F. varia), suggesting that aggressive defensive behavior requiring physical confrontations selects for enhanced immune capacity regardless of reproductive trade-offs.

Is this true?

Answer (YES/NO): YES